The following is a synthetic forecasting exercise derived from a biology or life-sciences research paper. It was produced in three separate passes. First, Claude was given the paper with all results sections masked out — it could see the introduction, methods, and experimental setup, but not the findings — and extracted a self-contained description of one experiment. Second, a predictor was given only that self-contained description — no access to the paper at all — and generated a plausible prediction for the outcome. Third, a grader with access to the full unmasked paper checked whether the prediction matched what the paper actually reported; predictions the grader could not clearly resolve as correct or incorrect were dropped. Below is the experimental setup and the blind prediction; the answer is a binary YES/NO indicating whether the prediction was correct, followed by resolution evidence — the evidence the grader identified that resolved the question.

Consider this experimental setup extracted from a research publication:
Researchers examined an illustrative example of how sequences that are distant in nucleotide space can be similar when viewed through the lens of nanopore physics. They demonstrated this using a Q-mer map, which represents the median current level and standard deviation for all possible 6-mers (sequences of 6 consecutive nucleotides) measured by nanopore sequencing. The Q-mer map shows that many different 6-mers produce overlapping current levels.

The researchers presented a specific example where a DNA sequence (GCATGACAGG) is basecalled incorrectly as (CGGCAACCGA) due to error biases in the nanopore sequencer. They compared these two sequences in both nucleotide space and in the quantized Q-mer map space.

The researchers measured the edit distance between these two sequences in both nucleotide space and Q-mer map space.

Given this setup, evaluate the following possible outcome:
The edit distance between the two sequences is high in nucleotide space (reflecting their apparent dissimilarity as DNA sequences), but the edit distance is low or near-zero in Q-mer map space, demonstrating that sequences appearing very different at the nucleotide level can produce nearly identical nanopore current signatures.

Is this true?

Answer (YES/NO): YES